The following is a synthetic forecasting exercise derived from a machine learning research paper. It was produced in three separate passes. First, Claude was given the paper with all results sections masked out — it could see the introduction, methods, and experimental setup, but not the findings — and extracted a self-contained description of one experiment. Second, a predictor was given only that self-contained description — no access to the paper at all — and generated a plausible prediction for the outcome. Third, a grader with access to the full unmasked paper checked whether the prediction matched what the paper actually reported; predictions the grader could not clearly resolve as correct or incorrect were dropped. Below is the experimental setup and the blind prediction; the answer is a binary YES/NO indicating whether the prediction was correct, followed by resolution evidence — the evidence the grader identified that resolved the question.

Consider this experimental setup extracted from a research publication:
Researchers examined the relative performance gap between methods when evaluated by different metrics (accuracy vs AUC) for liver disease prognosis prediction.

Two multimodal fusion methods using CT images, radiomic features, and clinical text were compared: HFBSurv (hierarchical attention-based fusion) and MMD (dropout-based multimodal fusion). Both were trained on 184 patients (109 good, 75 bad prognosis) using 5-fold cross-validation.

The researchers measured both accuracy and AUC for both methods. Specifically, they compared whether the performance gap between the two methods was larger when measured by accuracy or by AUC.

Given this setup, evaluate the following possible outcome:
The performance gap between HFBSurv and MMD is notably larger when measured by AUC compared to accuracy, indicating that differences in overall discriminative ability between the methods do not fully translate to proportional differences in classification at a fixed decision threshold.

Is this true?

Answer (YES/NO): YES